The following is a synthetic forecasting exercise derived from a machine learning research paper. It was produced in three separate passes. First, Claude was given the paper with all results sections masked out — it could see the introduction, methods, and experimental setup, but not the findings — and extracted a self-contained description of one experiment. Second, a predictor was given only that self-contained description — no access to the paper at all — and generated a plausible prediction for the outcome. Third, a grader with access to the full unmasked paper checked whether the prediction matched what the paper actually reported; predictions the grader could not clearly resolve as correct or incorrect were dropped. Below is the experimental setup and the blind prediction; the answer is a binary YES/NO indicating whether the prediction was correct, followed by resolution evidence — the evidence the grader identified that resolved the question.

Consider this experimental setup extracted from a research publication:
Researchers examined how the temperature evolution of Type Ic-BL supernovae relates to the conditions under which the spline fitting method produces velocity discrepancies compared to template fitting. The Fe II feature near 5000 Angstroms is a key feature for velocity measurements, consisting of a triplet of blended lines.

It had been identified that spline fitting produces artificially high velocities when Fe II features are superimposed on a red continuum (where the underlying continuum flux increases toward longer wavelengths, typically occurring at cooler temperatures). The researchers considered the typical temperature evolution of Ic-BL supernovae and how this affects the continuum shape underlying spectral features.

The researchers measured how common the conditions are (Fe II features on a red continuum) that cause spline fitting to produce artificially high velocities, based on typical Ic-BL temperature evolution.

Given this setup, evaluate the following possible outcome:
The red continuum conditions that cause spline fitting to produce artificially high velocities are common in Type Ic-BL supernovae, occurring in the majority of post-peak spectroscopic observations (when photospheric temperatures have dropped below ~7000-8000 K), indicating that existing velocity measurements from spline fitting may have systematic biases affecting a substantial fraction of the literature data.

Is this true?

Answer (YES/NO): NO